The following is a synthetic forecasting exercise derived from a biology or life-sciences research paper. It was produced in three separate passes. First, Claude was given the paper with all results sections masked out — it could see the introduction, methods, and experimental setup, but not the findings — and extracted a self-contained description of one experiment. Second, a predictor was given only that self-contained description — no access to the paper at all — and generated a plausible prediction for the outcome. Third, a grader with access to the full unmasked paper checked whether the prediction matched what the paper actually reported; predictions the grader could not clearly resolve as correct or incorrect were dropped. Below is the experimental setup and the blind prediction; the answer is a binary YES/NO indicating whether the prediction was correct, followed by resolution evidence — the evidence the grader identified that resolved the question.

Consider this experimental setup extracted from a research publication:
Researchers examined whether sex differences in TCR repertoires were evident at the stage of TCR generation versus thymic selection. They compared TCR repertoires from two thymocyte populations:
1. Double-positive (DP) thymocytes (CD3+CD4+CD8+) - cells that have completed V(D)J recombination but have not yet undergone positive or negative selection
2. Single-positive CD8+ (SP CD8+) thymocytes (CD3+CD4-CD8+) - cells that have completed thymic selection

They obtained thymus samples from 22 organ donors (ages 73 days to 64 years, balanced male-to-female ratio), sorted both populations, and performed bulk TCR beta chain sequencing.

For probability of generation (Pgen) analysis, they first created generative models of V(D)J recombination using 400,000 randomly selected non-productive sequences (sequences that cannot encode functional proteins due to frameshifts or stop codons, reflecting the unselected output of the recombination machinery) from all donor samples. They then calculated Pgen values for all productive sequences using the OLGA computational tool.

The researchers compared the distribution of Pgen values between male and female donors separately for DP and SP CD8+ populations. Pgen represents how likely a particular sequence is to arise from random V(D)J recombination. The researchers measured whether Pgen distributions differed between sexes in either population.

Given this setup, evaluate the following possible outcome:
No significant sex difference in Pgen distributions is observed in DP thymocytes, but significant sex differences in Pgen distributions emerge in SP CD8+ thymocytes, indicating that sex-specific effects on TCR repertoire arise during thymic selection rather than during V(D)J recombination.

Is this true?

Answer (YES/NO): NO